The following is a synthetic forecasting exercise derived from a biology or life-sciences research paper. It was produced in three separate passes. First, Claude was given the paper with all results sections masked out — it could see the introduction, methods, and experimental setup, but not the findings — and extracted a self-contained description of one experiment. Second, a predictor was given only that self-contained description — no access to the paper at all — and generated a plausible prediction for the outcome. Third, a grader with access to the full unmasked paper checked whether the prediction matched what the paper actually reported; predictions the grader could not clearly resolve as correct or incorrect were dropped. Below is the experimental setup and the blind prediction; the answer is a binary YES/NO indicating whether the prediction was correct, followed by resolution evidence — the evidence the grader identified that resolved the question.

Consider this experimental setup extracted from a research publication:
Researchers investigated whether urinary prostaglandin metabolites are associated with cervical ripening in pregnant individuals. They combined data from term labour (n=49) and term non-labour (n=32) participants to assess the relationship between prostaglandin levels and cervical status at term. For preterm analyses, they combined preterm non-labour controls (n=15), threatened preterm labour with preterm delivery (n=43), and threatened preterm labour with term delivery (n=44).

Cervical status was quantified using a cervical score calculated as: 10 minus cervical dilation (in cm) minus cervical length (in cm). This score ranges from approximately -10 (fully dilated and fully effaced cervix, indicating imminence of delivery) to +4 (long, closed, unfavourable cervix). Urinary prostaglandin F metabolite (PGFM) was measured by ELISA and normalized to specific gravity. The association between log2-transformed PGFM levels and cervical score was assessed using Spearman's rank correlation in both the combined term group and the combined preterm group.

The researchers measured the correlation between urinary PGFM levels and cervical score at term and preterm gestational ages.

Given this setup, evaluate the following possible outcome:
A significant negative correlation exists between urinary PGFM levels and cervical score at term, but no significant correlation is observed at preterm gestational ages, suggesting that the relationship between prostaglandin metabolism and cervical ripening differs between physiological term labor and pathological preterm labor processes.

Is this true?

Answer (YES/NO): NO